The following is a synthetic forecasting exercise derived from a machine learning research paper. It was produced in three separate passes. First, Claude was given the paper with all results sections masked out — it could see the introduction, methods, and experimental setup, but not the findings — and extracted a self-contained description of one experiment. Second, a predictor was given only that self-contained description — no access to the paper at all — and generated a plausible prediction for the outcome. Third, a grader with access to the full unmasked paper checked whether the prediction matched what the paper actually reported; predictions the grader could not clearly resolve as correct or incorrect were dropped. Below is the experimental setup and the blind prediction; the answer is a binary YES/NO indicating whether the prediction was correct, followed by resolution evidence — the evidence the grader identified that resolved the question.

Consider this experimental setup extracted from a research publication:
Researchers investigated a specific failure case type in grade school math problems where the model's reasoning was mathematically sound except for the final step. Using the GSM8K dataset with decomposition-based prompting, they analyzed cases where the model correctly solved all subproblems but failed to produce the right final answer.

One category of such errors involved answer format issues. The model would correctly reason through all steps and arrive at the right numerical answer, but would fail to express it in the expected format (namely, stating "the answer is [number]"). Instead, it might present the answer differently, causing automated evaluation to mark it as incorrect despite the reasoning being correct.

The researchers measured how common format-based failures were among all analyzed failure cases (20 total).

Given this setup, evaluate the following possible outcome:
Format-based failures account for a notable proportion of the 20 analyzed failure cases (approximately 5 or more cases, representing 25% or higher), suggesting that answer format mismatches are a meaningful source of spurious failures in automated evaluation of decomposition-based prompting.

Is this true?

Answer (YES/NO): NO